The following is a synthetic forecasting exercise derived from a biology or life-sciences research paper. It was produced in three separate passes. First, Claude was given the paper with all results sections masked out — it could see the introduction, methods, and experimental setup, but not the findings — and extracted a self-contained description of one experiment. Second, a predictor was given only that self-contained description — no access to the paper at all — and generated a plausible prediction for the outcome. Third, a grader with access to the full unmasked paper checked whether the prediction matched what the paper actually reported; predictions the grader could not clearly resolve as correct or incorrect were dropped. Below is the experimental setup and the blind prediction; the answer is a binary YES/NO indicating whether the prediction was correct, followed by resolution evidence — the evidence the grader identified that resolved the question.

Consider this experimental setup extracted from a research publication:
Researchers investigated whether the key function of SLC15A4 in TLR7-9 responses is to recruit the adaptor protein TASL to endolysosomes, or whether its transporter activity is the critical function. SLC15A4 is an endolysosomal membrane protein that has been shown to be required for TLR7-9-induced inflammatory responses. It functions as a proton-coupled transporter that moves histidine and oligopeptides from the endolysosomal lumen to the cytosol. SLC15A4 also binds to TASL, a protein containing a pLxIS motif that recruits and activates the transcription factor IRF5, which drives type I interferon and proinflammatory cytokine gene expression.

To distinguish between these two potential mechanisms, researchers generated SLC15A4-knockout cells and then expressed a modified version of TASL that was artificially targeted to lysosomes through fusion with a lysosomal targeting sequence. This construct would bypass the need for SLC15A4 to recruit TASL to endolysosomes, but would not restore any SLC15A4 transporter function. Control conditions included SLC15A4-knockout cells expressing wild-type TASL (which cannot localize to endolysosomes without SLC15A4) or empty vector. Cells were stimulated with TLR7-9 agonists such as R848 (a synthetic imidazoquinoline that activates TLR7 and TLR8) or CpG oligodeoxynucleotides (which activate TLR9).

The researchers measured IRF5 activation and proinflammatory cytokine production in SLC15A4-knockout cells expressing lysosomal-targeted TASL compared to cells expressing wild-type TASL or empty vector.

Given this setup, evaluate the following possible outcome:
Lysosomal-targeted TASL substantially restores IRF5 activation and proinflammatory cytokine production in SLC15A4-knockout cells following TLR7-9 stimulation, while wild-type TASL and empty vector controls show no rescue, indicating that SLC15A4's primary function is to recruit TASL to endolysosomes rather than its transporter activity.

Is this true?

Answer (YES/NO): YES